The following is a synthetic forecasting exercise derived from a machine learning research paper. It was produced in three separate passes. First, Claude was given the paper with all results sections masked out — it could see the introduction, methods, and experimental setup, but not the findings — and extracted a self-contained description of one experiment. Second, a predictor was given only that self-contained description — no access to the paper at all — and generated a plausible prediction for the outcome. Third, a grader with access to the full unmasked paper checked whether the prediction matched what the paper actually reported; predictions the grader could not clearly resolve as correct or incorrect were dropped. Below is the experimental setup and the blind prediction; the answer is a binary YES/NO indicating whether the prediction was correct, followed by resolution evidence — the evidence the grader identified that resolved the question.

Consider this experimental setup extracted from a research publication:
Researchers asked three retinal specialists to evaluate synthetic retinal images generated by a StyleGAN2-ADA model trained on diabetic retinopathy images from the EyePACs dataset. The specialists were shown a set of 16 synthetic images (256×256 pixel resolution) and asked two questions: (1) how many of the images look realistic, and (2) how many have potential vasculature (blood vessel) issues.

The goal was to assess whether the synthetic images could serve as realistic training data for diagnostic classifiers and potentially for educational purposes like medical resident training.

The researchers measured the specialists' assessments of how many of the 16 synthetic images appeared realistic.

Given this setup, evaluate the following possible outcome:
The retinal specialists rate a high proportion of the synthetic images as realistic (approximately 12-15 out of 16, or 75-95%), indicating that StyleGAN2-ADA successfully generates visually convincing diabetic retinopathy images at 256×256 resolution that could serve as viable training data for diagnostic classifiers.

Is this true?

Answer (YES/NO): NO